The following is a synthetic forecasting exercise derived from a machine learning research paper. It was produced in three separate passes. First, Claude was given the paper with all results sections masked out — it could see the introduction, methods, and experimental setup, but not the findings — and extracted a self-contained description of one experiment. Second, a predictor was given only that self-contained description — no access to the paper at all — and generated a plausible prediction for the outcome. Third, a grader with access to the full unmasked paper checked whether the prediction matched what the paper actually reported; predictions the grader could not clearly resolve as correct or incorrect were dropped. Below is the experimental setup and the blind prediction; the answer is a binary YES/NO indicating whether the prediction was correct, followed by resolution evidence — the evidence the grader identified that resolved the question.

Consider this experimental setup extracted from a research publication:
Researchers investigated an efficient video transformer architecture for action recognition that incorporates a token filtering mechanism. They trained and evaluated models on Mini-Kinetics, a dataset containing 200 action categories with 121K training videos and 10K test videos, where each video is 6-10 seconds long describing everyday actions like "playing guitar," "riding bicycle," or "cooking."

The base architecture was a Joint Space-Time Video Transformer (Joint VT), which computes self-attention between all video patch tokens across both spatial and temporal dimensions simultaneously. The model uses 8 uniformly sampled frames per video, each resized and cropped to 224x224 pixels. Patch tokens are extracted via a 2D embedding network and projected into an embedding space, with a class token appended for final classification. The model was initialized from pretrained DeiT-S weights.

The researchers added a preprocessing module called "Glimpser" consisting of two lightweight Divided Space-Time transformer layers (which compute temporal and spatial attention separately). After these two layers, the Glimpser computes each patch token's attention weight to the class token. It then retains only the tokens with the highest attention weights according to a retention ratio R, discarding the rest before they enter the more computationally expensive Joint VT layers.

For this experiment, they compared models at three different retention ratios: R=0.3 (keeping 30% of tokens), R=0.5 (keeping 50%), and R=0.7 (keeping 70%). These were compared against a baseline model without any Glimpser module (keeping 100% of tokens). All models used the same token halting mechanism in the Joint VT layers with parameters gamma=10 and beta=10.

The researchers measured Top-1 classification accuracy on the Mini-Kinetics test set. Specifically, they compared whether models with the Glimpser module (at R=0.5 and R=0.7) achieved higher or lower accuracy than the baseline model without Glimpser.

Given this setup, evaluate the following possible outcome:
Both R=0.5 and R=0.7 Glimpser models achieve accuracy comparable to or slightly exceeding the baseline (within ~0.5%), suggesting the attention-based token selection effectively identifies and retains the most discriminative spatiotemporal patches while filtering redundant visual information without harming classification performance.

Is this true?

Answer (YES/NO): NO